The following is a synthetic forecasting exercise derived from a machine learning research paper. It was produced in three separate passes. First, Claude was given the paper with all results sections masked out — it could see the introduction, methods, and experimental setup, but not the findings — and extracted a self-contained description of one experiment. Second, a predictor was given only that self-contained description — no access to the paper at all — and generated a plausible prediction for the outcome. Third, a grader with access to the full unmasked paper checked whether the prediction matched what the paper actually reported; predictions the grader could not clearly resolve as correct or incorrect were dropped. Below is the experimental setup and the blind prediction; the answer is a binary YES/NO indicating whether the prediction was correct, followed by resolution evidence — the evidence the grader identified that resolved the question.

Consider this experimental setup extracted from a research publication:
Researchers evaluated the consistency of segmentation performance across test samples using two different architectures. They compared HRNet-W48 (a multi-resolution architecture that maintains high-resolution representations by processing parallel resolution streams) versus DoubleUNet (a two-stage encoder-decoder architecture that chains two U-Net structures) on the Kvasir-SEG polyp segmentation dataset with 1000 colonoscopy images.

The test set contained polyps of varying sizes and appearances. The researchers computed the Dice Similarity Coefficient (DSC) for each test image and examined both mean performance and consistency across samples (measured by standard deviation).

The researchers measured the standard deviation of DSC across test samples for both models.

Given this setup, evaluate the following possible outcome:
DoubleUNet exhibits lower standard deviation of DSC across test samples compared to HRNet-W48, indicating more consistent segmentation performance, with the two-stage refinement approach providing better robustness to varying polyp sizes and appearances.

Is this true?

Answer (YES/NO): NO